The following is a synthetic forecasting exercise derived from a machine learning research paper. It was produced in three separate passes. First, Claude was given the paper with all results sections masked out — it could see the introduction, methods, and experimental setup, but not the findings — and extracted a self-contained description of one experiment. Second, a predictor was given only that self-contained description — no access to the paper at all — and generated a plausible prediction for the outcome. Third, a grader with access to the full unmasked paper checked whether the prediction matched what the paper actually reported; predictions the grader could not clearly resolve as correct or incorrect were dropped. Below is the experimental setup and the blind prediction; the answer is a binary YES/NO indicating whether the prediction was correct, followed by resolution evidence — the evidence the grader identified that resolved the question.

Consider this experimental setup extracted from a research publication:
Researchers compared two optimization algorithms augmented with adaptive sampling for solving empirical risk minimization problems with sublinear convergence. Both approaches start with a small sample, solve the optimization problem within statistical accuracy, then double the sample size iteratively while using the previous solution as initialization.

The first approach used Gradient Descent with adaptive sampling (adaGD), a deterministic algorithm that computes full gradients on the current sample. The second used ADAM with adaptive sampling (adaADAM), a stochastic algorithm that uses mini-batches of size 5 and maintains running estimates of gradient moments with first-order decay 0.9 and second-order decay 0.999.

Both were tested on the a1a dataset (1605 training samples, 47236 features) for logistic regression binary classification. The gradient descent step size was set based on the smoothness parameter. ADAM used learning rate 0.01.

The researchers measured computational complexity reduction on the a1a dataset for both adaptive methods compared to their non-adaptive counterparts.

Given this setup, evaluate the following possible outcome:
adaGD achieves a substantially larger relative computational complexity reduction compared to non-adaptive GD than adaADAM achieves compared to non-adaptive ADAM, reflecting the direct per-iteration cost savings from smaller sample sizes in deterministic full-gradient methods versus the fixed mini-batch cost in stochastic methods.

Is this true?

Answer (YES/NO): NO